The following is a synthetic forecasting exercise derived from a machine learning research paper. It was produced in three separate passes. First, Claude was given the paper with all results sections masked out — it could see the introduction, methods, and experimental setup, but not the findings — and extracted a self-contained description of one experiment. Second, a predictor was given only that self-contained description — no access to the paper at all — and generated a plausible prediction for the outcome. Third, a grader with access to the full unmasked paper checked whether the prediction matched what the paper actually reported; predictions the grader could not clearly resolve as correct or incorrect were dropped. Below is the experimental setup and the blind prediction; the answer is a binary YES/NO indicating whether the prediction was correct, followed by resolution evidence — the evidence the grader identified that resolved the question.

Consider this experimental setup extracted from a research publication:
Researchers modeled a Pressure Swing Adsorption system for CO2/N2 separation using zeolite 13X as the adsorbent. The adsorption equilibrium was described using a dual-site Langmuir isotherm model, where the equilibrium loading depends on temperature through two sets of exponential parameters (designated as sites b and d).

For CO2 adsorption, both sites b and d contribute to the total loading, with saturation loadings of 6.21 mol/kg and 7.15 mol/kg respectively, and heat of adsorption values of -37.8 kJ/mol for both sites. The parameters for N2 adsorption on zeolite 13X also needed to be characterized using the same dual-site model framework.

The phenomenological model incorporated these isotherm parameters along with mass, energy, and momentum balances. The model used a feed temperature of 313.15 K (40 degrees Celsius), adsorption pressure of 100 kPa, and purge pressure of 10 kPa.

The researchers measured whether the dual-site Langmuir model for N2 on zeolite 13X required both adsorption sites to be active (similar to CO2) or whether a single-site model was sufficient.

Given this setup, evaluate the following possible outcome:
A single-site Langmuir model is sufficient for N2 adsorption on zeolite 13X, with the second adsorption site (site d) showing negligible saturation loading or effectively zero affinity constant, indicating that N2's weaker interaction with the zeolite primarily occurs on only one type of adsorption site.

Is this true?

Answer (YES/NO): YES